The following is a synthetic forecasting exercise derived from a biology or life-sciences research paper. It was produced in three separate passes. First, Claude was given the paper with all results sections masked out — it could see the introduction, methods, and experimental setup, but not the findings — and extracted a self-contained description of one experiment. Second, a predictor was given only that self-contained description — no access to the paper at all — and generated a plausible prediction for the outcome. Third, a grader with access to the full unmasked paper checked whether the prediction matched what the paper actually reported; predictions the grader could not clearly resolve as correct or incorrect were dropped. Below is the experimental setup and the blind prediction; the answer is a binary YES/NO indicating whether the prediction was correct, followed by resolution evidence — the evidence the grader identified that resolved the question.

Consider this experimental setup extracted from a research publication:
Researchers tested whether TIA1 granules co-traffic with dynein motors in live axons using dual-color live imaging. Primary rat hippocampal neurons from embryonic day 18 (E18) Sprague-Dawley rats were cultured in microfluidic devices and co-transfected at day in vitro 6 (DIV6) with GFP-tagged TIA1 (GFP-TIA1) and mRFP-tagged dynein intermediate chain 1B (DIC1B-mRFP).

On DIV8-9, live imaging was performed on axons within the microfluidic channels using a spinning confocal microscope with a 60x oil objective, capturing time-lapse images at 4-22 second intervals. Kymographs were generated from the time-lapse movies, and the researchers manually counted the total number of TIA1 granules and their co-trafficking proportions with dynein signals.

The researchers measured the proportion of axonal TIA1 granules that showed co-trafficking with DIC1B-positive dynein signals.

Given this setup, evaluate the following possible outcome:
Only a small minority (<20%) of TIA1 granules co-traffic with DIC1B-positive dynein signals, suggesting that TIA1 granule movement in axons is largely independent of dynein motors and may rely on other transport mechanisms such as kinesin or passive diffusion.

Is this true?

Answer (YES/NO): NO